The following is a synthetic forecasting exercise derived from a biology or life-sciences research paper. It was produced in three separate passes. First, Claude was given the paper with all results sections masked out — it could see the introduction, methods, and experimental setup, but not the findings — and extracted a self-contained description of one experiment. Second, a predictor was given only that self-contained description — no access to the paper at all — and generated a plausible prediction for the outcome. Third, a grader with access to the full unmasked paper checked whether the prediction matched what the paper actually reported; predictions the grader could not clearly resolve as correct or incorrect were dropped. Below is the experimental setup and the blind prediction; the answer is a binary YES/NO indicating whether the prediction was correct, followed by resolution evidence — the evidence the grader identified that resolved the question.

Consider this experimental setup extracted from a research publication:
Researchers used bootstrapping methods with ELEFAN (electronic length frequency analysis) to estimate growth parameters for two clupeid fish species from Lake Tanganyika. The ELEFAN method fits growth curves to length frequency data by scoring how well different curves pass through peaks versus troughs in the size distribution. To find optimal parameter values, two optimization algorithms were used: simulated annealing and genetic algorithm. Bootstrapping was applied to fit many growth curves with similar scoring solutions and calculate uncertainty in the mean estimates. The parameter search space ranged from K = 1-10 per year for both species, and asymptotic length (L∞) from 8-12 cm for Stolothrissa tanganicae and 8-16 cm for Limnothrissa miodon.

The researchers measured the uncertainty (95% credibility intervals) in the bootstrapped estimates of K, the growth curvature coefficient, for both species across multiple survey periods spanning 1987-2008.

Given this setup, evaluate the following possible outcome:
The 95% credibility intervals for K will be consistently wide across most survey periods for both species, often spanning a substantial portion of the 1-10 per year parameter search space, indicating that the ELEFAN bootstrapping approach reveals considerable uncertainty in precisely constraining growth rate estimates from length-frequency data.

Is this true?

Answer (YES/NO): YES